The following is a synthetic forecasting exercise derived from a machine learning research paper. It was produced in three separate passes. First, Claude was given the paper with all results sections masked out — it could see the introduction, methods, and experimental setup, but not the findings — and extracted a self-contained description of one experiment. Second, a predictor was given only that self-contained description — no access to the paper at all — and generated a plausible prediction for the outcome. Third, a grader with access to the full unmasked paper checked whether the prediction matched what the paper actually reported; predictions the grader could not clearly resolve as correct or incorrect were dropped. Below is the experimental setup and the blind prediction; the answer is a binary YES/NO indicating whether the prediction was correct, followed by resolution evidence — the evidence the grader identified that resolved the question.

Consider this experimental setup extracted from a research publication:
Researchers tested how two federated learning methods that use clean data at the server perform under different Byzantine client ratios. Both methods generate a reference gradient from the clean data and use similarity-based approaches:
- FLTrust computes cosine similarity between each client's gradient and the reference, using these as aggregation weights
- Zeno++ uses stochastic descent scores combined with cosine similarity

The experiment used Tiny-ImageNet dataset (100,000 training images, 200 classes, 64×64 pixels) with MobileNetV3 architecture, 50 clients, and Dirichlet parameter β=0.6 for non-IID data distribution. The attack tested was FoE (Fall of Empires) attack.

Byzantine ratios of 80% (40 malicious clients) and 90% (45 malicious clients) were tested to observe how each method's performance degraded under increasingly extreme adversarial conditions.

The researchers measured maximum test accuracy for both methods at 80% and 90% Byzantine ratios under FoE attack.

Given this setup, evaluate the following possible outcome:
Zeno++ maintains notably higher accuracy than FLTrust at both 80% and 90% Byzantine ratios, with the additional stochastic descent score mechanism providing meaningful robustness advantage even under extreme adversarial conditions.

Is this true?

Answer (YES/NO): NO